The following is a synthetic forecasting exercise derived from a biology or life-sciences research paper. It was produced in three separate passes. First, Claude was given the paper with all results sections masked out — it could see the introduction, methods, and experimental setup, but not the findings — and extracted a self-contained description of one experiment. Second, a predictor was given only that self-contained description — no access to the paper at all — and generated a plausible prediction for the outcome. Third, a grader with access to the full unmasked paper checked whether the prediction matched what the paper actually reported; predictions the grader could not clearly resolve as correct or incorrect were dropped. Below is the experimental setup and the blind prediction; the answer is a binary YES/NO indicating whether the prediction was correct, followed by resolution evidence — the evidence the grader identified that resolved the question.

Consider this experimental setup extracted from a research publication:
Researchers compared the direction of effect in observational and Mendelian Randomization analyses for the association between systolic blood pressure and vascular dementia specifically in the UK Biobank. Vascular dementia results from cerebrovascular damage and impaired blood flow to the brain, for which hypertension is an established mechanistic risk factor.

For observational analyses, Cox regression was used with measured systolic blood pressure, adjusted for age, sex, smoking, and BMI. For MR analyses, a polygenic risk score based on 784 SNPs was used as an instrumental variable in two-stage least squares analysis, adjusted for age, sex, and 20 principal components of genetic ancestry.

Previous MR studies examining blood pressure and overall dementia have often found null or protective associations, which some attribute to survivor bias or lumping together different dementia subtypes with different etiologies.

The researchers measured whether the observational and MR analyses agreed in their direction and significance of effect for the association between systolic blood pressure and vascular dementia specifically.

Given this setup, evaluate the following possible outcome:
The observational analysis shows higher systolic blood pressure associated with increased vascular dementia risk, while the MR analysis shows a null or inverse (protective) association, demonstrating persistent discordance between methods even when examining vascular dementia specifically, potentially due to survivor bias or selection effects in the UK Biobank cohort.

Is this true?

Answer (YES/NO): NO